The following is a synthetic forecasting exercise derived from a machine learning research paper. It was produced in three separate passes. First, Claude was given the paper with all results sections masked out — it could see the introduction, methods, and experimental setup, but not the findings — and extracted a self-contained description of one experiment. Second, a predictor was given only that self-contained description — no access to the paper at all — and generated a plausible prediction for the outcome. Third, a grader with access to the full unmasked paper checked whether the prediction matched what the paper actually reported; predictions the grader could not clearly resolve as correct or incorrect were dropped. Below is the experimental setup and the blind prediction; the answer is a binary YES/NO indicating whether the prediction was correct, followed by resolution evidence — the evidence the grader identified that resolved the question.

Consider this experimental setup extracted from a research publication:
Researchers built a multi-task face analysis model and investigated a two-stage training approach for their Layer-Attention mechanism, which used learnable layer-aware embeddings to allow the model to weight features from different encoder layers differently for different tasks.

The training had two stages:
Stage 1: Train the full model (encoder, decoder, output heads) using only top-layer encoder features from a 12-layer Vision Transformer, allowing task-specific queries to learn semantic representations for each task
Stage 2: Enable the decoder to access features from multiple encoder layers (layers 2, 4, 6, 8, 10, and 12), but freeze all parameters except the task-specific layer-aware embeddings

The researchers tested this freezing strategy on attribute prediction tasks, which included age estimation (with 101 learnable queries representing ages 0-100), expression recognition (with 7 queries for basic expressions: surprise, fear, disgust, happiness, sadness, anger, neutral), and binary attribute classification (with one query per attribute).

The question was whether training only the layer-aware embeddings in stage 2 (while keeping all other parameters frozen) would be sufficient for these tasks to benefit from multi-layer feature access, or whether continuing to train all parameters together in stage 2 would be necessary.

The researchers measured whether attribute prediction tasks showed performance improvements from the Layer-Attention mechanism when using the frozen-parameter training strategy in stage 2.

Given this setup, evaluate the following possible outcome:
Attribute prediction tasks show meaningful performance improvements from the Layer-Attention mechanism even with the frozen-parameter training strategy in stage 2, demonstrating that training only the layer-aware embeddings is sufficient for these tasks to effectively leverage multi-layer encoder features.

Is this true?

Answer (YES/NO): YES